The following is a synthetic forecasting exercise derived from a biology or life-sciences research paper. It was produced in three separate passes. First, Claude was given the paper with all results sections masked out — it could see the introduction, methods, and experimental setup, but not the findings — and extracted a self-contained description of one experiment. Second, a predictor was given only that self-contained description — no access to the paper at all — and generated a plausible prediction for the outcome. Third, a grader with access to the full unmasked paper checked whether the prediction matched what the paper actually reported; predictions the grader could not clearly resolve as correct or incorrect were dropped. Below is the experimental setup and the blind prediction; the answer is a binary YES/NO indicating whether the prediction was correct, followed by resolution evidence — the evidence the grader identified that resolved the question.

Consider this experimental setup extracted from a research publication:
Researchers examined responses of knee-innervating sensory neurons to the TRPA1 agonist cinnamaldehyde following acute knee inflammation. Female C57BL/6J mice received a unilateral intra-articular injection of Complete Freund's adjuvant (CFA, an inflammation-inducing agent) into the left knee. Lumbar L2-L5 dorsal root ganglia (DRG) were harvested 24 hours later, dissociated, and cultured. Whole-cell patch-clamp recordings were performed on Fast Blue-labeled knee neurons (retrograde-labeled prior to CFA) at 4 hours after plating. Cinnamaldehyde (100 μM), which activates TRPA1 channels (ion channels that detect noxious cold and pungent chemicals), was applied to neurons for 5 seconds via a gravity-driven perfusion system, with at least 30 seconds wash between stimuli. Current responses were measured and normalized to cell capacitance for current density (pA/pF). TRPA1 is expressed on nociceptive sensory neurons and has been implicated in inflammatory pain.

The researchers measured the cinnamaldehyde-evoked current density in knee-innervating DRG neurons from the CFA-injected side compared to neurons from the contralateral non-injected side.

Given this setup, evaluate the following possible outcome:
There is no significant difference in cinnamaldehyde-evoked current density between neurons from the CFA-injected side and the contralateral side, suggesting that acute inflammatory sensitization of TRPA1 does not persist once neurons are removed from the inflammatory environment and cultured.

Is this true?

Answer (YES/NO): YES